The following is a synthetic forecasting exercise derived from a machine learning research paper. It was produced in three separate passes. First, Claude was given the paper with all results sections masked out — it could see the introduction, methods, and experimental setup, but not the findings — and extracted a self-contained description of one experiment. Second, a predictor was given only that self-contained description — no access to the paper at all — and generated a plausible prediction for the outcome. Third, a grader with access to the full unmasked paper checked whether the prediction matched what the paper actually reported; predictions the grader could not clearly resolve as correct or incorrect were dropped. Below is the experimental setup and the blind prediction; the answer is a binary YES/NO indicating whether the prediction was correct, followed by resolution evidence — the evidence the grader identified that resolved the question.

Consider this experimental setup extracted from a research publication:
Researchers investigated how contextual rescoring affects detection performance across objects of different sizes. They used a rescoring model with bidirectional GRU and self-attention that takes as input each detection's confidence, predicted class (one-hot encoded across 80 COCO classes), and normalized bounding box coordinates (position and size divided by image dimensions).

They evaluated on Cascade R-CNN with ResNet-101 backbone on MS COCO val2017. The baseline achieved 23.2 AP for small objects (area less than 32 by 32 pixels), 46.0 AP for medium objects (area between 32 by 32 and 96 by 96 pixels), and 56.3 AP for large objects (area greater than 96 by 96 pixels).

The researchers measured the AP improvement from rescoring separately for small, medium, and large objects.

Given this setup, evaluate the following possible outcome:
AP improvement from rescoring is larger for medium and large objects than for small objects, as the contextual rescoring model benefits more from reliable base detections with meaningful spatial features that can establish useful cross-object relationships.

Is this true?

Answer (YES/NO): YES